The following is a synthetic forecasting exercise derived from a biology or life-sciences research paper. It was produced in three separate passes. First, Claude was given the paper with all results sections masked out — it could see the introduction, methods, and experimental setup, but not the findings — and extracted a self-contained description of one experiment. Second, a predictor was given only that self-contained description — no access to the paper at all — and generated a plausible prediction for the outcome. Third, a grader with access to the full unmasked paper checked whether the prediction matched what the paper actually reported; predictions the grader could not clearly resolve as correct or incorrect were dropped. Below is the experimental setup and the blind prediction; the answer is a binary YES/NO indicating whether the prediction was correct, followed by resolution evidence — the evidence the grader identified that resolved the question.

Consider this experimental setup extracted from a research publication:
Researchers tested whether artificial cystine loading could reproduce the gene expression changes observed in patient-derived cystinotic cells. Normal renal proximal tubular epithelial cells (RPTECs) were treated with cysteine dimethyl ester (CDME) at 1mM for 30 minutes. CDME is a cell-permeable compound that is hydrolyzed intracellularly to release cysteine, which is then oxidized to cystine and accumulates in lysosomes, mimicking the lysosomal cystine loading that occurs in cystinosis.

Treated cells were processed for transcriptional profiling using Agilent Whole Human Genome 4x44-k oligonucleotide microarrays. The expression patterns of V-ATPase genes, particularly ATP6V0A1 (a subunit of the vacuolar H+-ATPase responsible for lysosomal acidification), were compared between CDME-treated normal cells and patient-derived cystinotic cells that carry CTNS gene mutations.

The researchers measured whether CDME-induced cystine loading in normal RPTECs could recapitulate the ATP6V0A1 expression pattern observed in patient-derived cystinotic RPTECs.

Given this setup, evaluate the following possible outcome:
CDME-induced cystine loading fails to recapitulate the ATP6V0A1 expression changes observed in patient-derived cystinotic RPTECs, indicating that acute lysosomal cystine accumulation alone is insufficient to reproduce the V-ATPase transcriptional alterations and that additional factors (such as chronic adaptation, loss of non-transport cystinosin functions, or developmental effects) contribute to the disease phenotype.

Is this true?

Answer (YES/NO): YES